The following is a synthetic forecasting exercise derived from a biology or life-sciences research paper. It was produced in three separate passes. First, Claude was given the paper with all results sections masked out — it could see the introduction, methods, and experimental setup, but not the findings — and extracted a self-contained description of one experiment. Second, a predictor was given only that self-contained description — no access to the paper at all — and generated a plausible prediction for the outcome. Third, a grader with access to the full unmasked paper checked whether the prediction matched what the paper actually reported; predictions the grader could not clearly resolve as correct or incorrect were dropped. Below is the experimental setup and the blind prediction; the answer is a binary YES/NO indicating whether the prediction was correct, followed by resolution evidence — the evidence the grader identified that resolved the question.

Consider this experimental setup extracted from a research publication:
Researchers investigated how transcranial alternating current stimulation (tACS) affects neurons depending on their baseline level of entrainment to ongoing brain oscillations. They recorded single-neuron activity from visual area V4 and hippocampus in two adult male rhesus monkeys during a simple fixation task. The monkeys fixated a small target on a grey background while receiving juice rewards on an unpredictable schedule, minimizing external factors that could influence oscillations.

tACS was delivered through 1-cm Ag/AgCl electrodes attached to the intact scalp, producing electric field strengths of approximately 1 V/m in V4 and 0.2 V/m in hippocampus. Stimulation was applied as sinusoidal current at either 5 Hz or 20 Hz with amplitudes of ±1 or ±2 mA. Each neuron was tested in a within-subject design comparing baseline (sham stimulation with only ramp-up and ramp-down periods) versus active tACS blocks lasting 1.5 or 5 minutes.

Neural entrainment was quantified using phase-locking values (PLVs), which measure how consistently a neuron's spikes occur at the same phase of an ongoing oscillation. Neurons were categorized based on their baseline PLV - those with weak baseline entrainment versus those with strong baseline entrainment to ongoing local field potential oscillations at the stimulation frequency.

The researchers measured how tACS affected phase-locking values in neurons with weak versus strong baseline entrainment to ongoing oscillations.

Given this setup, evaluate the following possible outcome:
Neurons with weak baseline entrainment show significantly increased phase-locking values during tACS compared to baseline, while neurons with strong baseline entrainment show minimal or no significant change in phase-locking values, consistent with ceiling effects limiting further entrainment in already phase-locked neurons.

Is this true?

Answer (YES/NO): NO